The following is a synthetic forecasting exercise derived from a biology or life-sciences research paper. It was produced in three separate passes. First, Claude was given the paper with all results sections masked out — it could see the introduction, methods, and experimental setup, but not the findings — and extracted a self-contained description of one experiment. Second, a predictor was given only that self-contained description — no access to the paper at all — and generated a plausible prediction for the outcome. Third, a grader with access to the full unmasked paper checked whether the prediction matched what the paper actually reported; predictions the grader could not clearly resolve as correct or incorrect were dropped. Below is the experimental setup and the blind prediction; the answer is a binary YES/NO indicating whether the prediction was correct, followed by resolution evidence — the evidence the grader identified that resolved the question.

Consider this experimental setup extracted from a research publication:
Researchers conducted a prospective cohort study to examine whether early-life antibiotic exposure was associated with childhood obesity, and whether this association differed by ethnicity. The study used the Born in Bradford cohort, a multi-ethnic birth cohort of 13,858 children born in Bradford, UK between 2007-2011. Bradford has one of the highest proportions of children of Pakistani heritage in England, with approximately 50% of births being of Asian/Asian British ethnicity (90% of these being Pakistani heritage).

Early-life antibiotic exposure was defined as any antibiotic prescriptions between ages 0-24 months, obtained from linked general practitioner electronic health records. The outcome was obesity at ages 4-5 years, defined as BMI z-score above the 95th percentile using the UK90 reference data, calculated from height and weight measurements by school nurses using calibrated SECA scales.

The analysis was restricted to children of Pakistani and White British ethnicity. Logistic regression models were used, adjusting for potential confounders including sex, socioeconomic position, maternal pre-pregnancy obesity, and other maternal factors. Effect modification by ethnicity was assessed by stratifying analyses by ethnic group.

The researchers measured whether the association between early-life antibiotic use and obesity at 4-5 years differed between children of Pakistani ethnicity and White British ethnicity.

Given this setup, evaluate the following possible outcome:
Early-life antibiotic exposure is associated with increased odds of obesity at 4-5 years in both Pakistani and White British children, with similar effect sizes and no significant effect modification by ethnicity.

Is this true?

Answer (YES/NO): YES